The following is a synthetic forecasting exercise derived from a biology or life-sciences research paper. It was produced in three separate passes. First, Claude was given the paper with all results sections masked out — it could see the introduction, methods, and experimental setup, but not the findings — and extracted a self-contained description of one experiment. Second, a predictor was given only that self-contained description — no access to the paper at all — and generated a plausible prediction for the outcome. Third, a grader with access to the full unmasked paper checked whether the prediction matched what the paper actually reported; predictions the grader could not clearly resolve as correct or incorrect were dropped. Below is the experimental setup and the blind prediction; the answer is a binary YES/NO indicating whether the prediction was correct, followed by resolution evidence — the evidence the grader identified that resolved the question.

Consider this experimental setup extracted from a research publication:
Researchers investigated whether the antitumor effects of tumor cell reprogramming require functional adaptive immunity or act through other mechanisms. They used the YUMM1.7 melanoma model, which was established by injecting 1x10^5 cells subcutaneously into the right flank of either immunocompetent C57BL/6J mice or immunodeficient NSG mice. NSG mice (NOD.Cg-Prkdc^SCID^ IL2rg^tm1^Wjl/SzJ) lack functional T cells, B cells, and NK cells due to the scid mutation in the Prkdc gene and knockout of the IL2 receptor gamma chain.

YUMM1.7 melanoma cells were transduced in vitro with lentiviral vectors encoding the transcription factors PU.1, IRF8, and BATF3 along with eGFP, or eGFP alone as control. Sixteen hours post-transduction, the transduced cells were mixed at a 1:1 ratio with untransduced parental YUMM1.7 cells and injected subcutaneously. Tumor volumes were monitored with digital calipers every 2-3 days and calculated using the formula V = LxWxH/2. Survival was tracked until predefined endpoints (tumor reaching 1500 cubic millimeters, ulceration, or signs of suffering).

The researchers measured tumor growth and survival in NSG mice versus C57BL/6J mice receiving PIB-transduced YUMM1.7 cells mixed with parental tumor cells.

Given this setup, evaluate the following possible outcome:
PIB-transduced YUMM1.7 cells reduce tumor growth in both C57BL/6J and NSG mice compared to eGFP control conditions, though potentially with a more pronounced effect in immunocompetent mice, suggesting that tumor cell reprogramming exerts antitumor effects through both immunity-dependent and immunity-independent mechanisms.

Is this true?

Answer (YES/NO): YES